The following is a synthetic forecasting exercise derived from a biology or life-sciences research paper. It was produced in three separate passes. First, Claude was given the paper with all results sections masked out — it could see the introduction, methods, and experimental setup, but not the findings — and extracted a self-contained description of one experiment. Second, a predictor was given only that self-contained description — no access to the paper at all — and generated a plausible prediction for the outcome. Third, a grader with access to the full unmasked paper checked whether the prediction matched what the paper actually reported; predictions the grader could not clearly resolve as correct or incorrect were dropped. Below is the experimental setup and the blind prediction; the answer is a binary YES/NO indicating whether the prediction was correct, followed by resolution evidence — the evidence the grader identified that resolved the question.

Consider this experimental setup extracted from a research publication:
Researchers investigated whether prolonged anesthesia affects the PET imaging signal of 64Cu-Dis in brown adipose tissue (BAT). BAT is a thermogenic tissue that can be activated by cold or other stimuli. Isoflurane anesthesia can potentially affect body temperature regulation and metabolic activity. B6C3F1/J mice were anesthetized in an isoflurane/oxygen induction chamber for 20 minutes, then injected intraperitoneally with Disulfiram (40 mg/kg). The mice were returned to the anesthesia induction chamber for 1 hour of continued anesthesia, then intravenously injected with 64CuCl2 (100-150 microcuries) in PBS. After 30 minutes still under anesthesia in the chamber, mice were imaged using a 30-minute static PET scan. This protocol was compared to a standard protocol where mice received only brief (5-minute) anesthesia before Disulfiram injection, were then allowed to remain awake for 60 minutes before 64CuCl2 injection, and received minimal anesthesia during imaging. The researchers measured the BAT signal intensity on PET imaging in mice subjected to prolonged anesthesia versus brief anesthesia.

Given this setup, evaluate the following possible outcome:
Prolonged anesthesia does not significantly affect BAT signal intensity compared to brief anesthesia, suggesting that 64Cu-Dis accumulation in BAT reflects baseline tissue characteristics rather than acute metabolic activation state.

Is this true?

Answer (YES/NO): YES